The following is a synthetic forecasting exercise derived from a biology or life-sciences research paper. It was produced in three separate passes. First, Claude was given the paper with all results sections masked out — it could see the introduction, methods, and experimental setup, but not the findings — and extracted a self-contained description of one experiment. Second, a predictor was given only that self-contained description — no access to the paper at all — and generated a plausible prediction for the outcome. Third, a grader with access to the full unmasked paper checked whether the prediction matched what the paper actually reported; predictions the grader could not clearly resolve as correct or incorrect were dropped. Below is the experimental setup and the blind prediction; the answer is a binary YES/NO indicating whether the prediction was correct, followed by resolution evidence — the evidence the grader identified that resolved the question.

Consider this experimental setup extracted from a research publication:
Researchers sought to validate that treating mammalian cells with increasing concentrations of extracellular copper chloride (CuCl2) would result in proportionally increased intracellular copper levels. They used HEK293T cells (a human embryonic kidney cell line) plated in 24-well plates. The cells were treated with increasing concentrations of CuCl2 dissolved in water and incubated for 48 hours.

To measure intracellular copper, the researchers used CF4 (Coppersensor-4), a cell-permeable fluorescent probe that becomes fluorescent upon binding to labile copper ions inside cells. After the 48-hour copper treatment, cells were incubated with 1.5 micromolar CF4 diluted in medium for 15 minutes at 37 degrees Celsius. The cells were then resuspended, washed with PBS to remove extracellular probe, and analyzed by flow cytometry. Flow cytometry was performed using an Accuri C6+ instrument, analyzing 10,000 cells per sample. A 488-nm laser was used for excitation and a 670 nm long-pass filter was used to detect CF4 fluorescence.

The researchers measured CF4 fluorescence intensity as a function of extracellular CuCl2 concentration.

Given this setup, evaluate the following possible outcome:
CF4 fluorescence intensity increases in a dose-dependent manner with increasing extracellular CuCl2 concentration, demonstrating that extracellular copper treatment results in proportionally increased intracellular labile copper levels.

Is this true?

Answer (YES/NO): YES